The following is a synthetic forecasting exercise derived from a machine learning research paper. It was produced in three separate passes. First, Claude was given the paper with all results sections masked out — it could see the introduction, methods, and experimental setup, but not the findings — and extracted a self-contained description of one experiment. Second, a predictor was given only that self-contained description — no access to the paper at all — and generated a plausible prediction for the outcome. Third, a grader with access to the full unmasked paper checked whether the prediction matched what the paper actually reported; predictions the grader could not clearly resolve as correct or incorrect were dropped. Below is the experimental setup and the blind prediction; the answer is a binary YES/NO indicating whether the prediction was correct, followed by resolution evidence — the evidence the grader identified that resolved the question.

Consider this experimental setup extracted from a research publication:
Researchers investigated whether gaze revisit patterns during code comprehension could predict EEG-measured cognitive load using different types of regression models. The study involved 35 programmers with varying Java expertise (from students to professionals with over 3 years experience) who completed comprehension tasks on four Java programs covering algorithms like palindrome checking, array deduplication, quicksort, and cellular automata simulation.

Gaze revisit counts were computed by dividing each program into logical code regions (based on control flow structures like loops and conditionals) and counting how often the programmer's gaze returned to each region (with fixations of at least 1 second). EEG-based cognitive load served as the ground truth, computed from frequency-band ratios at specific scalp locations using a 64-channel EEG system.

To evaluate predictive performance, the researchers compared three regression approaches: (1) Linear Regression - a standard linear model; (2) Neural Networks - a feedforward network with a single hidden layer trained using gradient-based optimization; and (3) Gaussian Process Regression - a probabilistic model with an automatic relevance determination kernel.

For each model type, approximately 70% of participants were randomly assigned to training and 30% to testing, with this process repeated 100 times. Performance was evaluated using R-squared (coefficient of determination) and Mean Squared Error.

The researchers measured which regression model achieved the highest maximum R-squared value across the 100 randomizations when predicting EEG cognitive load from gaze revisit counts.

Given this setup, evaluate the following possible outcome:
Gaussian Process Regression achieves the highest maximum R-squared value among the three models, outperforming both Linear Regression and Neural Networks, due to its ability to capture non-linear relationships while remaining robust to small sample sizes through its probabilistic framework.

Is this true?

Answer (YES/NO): NO